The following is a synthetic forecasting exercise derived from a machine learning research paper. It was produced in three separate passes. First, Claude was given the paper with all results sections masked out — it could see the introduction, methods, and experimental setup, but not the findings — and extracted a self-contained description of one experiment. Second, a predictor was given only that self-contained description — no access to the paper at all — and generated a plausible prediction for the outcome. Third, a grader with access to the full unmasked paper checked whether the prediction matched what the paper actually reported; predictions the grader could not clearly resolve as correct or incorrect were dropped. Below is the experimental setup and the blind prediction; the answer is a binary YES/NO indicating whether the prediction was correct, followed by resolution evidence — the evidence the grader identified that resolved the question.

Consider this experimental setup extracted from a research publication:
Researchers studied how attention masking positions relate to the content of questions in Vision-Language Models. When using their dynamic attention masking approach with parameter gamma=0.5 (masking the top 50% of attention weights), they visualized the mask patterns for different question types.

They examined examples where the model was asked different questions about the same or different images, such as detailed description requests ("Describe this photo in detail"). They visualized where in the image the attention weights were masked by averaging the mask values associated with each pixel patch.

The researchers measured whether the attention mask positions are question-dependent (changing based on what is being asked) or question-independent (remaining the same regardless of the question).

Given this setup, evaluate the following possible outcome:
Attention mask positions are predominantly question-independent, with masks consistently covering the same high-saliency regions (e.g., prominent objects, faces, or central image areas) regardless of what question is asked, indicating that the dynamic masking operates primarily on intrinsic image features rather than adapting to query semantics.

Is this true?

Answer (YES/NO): NO